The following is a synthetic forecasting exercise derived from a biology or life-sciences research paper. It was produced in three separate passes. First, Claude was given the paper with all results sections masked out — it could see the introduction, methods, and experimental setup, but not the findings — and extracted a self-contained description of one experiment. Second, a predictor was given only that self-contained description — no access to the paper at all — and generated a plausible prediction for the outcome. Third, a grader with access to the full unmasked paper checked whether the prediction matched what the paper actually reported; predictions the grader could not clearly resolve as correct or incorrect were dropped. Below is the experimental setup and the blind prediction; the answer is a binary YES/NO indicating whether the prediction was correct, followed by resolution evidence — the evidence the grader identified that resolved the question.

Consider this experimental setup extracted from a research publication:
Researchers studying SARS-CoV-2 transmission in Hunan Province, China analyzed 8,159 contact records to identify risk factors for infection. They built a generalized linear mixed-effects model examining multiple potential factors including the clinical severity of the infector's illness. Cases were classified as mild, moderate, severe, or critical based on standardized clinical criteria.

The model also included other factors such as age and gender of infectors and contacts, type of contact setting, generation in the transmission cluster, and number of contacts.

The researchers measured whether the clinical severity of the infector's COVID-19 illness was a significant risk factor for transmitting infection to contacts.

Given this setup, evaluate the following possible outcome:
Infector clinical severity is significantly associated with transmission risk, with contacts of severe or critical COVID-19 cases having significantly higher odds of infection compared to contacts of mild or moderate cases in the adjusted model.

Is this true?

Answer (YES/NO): NO